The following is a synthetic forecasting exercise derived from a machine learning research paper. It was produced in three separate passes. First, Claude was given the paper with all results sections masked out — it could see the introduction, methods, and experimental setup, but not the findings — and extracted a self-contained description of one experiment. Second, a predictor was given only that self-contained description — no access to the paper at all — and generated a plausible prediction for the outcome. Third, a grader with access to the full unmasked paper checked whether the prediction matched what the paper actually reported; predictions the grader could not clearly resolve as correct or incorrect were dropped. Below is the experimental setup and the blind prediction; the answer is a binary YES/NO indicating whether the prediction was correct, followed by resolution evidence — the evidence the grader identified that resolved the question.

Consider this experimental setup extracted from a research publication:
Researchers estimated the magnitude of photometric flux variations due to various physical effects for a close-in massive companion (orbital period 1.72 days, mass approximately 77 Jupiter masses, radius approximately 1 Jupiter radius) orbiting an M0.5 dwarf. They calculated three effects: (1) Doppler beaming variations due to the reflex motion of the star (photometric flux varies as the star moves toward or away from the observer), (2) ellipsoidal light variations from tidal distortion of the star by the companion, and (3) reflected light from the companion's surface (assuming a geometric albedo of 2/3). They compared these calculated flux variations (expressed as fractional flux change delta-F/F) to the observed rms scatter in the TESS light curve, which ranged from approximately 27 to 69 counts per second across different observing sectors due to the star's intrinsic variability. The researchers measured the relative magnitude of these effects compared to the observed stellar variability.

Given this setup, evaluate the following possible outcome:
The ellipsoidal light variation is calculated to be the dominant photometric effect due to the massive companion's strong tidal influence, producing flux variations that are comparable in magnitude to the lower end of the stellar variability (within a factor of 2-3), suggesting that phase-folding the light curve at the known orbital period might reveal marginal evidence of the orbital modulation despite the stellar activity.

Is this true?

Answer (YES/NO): NO